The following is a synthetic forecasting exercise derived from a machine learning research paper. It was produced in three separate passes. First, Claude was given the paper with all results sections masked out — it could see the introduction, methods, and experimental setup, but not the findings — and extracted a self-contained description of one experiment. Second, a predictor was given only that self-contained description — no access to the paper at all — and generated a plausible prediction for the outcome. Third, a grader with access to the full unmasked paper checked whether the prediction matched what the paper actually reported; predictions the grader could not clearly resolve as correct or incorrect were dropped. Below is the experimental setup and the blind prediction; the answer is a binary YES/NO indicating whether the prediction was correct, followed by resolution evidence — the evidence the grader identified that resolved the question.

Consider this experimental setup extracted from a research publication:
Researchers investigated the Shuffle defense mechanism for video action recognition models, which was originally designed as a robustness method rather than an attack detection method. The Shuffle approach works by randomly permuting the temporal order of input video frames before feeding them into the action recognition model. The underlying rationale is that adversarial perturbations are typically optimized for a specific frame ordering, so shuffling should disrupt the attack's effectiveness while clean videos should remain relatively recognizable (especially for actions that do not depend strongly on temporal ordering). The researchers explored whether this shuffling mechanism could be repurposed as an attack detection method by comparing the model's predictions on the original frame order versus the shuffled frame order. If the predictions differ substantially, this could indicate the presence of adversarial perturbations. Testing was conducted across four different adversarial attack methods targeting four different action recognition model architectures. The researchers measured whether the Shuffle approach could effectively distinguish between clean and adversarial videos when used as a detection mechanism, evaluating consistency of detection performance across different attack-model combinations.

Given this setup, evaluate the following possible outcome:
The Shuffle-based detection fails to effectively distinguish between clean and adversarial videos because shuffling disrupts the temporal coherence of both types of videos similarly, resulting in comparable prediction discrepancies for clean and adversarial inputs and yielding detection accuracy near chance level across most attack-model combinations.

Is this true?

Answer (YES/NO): NO